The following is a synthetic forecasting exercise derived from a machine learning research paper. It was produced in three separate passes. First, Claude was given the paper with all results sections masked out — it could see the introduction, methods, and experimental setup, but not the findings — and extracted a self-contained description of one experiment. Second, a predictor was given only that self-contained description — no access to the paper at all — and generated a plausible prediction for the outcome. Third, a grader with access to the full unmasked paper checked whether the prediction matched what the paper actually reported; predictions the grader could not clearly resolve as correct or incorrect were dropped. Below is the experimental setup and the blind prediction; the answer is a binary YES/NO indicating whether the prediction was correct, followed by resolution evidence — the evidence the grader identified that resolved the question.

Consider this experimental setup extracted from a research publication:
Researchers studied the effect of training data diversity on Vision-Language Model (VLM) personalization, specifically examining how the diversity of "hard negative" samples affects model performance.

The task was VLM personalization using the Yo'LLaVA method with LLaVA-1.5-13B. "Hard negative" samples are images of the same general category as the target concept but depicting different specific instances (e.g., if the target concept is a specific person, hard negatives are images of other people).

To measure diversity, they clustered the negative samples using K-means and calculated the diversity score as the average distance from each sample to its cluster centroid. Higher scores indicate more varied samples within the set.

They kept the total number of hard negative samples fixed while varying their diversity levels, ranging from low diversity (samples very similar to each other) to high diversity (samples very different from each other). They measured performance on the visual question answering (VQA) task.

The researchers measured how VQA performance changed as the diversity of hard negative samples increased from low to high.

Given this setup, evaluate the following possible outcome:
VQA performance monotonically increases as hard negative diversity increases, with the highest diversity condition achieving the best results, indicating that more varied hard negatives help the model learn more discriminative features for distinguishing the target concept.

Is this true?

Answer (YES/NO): NO